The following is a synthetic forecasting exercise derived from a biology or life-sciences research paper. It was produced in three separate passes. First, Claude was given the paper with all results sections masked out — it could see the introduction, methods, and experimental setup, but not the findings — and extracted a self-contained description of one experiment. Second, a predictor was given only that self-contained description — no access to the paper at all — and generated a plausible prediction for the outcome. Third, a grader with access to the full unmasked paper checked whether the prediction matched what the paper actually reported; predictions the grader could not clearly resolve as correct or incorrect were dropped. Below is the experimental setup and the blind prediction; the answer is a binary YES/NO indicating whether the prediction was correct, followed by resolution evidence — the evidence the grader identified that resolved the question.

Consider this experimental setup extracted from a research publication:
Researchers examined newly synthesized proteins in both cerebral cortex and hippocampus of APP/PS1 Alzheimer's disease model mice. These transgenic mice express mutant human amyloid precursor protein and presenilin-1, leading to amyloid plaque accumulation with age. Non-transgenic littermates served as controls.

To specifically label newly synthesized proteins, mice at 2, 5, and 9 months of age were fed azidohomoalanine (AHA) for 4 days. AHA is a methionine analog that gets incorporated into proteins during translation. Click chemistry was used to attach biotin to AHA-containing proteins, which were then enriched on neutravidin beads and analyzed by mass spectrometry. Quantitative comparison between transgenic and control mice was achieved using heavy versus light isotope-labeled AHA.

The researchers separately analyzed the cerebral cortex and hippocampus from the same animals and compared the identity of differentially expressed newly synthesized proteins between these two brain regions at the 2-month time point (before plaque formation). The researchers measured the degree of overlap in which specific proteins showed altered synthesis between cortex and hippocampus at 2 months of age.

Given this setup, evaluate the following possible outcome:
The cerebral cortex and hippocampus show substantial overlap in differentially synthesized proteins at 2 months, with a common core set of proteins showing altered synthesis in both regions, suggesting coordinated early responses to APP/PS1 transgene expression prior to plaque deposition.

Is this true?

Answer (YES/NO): NO